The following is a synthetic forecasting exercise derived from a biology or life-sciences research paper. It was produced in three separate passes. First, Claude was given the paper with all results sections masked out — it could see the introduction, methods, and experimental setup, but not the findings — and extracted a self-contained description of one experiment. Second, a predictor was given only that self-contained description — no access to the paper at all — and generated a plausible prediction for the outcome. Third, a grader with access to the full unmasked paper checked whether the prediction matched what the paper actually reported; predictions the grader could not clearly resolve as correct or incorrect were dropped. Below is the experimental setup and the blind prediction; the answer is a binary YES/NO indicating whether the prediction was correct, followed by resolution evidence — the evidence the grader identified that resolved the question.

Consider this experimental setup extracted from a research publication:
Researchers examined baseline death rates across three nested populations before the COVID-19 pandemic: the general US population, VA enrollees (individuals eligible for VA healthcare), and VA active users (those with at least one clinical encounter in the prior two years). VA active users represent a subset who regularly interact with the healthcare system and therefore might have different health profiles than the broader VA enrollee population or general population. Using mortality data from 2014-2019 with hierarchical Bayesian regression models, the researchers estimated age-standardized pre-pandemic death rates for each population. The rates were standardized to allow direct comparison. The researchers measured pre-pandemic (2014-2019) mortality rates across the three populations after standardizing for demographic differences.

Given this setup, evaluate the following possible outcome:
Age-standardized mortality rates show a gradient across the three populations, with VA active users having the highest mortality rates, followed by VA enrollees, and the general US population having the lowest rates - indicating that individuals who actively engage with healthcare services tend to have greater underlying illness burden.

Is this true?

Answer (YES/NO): YES